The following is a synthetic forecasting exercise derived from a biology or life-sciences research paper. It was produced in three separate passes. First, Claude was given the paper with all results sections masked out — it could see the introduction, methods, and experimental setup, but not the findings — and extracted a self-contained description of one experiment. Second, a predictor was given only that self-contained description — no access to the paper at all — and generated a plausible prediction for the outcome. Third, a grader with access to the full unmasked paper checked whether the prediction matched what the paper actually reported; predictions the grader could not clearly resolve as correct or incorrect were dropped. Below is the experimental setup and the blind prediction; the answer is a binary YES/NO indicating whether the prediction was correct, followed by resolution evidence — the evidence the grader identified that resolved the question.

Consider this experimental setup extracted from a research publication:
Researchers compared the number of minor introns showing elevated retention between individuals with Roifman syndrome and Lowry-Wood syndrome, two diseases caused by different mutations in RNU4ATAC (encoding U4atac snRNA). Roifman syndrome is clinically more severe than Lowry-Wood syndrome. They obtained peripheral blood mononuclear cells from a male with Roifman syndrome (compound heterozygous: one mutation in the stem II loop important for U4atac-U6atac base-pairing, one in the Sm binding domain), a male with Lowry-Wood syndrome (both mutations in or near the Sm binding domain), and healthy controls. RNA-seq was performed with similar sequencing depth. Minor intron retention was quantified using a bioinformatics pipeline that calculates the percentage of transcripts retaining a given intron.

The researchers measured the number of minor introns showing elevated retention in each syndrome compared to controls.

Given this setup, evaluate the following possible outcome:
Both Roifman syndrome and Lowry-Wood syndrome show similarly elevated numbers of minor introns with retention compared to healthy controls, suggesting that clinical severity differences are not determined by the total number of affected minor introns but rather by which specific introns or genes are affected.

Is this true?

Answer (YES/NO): NO